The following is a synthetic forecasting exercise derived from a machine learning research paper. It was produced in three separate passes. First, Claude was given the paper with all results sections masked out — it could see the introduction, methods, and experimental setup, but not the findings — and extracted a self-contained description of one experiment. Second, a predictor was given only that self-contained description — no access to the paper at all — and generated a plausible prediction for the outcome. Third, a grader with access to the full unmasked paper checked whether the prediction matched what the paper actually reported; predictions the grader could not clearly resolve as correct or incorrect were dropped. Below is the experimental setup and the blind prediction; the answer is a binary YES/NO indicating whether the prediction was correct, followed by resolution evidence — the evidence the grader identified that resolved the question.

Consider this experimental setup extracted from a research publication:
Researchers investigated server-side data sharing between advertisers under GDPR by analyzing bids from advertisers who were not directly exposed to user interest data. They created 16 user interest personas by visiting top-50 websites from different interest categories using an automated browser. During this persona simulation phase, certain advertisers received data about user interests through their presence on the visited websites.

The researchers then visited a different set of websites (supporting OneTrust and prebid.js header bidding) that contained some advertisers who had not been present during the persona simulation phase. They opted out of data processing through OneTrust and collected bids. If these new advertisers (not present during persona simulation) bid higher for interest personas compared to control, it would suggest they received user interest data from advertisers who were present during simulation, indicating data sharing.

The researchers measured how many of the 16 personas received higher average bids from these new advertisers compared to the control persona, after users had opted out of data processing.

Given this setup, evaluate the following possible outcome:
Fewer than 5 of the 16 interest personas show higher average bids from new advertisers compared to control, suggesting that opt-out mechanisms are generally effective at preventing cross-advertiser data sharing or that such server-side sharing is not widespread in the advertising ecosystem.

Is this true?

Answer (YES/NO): NO